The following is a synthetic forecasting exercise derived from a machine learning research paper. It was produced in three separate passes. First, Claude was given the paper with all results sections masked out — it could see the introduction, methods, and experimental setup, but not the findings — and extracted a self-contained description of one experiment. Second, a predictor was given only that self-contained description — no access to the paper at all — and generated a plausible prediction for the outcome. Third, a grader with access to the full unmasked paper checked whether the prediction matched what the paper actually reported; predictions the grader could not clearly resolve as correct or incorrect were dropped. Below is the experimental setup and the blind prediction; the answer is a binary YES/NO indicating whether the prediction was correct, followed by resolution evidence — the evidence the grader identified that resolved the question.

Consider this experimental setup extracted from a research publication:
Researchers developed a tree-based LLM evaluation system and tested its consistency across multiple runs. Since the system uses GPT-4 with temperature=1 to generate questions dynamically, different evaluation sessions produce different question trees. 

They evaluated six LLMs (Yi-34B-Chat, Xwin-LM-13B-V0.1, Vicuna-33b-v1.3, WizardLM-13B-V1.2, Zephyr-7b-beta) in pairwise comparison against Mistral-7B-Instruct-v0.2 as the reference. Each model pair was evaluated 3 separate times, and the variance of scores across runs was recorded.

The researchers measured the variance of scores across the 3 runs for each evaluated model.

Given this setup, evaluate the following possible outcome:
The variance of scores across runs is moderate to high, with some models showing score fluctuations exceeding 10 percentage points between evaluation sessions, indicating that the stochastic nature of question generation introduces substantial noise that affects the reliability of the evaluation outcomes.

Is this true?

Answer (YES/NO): NO